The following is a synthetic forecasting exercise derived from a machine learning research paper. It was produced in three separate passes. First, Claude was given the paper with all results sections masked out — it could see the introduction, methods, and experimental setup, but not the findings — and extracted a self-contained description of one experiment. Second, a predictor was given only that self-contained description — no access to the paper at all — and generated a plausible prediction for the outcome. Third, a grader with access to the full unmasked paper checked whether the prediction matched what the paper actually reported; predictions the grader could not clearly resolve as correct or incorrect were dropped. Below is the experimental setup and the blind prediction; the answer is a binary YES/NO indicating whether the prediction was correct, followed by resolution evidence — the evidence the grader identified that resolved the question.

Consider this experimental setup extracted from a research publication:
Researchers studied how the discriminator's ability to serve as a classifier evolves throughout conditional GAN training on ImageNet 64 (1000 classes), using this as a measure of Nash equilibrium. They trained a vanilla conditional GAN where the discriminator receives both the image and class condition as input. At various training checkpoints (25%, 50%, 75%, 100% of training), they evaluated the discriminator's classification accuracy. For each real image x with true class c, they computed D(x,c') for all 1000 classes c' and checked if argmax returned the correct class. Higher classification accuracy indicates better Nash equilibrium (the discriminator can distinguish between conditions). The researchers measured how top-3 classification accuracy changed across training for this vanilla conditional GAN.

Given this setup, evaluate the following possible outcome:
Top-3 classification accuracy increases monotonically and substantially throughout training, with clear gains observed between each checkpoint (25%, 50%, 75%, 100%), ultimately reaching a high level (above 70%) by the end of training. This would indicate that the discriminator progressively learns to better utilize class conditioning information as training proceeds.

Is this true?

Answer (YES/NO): NO